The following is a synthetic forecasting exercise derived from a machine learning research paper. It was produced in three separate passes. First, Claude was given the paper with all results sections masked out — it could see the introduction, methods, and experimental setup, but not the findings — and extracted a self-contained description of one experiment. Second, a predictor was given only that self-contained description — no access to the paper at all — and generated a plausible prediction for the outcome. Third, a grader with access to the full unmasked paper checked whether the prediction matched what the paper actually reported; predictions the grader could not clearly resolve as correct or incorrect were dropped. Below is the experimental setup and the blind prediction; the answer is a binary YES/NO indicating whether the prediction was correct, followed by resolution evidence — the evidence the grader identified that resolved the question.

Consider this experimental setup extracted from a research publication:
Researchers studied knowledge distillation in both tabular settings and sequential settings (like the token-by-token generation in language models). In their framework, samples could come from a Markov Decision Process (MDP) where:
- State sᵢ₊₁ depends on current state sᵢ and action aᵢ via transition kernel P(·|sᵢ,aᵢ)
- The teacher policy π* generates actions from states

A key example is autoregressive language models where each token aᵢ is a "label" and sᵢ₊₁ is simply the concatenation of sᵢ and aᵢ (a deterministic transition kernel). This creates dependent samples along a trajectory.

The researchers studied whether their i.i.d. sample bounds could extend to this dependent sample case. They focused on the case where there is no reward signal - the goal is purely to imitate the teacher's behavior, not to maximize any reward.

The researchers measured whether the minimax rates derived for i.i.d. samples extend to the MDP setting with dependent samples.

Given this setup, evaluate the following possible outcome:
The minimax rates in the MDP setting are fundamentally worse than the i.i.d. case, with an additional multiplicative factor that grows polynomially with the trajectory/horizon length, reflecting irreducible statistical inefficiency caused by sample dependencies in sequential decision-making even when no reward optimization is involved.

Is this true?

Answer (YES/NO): NO